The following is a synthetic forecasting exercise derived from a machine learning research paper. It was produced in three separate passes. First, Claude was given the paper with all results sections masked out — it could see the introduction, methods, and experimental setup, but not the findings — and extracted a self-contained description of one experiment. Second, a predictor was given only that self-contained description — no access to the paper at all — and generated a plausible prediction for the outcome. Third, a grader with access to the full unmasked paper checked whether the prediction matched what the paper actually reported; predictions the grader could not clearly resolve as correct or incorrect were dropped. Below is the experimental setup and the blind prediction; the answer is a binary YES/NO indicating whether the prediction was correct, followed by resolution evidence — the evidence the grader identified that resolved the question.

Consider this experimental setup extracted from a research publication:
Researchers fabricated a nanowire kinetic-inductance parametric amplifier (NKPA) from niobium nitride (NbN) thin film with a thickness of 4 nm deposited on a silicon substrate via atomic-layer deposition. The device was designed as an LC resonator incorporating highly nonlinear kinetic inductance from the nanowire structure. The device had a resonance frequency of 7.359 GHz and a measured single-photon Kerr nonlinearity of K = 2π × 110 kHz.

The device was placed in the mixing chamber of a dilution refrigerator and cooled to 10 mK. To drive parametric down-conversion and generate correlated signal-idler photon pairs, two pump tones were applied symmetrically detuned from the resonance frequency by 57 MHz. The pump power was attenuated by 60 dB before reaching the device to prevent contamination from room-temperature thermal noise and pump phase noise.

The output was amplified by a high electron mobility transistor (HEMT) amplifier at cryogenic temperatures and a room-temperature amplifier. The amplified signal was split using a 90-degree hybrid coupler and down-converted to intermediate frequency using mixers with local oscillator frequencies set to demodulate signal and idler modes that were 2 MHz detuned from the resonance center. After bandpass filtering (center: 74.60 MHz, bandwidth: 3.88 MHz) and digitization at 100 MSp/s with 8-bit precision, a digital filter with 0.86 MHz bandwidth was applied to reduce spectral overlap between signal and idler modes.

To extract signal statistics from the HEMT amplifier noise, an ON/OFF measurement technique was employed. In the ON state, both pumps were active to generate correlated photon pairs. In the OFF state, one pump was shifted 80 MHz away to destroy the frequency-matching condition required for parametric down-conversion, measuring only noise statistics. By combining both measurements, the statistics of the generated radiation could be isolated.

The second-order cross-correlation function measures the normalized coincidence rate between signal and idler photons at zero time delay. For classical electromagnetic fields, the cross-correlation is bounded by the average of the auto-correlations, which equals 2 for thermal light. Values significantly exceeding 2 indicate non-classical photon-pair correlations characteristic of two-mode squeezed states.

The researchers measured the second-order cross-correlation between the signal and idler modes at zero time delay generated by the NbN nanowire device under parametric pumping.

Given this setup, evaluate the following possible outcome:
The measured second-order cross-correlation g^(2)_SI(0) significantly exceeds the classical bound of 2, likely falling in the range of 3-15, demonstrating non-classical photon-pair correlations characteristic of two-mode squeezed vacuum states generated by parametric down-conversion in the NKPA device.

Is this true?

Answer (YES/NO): YES